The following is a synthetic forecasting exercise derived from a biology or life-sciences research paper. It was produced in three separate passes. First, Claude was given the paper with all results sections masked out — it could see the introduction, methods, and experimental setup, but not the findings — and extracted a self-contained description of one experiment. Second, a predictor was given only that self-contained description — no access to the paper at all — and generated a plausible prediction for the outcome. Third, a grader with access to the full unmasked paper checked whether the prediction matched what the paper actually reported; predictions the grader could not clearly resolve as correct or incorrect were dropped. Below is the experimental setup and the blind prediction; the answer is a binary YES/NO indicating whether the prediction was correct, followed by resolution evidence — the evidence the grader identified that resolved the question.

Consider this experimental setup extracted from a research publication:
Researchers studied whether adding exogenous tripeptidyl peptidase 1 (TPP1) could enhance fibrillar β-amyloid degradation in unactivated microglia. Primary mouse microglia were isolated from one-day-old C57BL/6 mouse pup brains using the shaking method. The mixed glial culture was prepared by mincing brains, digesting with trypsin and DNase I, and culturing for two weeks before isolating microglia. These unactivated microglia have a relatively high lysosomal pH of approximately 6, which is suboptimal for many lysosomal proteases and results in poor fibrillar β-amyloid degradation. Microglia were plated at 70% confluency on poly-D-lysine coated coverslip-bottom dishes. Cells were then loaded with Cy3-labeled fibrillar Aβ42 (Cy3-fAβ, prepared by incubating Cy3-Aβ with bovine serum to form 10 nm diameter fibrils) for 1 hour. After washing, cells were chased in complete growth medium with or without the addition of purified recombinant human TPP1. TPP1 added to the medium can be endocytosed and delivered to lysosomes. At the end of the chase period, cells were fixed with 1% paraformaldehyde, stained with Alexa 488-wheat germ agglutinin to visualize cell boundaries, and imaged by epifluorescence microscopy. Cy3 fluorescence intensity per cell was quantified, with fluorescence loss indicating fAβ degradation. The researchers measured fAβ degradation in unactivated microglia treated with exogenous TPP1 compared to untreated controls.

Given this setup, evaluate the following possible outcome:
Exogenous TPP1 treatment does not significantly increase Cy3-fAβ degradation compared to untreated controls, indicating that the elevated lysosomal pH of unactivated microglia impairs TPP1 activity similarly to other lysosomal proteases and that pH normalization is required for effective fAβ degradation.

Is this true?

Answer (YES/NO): NO